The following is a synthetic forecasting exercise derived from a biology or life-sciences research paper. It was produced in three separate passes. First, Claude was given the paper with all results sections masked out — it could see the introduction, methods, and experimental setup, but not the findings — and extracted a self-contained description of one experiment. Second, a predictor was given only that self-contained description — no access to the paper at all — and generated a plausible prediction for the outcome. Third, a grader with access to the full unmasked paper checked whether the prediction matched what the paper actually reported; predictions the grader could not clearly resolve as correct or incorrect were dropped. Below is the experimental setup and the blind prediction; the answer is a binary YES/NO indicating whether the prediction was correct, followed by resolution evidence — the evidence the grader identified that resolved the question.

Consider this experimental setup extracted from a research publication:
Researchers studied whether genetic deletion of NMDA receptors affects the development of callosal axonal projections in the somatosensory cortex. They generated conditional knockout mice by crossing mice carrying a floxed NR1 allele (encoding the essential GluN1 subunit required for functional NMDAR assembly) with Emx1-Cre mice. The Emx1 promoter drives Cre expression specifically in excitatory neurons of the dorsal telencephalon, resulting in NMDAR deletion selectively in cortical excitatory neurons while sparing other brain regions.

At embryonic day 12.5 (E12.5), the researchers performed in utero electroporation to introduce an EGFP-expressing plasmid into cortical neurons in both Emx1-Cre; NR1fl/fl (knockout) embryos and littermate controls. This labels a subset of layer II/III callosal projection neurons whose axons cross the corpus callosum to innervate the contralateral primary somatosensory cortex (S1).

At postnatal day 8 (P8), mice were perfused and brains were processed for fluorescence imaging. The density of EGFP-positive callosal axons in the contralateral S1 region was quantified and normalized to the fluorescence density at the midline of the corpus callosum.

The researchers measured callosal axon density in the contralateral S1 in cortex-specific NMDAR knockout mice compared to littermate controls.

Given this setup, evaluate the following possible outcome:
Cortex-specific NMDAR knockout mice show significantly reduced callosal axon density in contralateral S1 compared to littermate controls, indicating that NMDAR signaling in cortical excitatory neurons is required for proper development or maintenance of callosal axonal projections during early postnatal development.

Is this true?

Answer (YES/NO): NO